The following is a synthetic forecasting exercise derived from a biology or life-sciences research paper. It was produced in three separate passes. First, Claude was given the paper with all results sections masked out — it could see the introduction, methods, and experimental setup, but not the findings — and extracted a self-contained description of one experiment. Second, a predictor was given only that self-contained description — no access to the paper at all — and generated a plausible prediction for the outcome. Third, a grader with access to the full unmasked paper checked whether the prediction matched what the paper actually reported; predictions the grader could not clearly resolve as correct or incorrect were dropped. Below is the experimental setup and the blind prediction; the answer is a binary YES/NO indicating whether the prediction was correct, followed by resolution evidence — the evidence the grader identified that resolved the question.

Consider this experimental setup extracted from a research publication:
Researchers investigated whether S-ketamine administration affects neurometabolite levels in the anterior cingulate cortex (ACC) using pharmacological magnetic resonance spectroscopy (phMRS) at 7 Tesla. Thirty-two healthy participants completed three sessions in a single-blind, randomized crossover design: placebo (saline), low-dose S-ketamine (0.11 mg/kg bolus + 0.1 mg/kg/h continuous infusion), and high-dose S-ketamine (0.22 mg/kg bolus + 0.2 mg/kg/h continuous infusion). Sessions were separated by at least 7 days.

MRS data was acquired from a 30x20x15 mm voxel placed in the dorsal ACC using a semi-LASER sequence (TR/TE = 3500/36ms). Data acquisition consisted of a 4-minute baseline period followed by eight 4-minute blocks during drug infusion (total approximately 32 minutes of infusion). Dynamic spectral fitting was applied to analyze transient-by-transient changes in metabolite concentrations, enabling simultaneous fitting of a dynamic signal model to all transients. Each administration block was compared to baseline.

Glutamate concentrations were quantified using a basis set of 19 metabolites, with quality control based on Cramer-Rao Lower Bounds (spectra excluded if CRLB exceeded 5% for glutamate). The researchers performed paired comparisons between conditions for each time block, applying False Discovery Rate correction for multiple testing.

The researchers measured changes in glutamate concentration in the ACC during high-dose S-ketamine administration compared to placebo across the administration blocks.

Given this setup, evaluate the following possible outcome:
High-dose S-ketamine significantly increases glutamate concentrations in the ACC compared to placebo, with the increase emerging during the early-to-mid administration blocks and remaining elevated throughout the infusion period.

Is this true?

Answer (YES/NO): YES